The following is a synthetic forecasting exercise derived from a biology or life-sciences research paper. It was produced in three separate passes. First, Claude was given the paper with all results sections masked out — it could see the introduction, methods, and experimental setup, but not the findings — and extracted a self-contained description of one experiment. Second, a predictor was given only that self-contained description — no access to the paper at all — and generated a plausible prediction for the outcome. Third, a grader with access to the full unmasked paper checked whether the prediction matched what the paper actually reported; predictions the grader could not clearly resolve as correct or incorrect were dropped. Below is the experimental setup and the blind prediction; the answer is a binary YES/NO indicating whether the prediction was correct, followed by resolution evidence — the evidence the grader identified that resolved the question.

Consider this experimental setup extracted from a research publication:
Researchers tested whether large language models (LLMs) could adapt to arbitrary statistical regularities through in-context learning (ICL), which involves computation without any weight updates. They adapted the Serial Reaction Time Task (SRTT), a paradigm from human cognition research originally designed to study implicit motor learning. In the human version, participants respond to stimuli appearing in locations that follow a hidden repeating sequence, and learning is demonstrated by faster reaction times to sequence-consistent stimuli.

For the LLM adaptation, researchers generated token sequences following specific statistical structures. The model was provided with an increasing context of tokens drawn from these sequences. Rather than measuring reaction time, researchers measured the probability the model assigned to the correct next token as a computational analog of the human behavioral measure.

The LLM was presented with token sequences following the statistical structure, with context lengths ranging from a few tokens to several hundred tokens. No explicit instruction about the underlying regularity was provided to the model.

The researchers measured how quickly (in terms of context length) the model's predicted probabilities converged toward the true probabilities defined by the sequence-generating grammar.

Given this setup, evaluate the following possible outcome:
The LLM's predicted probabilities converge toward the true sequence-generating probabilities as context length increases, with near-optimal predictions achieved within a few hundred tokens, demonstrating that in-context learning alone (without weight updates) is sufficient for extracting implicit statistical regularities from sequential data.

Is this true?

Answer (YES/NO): YES